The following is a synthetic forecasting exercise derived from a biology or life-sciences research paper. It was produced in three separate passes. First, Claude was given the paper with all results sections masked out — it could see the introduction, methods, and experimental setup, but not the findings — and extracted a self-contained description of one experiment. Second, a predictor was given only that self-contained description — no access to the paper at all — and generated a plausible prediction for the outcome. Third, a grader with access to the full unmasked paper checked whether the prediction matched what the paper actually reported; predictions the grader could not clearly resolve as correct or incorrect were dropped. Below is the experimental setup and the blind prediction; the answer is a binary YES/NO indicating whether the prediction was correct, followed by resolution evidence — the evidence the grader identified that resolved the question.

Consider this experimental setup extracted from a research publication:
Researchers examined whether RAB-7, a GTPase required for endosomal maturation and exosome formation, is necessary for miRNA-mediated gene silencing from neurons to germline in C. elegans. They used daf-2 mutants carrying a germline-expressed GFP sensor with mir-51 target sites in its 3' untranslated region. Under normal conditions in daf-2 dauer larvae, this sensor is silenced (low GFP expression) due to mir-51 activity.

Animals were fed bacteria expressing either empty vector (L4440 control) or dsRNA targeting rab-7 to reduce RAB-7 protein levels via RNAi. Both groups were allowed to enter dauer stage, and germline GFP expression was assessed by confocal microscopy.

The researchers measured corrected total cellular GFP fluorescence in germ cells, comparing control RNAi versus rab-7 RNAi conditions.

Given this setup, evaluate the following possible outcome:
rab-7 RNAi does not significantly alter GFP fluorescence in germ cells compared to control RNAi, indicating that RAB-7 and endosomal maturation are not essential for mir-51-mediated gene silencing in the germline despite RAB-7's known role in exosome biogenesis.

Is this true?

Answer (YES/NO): NO